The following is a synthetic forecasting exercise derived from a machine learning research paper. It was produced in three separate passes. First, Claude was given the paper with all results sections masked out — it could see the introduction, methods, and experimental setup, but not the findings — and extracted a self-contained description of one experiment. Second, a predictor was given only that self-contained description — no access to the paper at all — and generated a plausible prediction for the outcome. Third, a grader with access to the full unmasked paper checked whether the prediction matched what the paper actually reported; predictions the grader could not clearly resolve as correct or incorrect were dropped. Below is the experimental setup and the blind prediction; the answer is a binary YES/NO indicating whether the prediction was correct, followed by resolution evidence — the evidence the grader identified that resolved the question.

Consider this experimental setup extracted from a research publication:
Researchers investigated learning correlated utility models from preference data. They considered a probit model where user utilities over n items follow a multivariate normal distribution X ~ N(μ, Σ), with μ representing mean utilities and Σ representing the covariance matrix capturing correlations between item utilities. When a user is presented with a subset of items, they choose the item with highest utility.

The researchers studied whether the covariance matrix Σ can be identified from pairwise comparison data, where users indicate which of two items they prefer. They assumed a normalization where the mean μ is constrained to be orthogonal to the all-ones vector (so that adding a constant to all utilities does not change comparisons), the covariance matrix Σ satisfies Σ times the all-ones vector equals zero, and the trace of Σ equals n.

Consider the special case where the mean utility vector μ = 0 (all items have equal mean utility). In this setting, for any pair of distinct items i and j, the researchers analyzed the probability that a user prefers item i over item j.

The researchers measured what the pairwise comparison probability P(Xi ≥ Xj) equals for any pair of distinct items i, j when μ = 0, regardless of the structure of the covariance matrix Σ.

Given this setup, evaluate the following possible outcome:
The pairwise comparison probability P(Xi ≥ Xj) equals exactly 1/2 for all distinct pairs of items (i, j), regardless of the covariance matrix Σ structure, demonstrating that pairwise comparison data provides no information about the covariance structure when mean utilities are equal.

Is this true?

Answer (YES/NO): YES